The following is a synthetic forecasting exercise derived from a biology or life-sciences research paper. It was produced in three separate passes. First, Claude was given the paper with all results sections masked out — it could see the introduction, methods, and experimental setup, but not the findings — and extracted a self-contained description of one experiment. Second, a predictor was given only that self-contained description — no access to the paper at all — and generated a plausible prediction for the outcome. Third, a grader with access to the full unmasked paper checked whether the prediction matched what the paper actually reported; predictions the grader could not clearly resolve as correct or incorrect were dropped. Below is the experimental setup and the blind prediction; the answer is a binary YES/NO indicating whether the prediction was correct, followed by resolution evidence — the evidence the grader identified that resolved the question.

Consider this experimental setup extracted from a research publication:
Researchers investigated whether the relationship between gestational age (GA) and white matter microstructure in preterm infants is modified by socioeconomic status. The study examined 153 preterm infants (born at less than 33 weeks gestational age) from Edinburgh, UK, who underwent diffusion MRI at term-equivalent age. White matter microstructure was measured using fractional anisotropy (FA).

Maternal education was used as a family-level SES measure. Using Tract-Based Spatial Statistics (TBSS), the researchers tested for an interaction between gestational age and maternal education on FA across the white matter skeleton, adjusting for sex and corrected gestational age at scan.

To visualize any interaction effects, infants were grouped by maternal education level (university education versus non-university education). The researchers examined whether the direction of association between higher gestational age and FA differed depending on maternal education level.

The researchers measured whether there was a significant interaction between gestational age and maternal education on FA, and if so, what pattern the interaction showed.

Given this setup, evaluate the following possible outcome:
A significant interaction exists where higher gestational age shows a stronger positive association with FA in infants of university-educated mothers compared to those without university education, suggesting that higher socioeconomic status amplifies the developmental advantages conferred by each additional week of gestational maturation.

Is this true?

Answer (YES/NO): NO